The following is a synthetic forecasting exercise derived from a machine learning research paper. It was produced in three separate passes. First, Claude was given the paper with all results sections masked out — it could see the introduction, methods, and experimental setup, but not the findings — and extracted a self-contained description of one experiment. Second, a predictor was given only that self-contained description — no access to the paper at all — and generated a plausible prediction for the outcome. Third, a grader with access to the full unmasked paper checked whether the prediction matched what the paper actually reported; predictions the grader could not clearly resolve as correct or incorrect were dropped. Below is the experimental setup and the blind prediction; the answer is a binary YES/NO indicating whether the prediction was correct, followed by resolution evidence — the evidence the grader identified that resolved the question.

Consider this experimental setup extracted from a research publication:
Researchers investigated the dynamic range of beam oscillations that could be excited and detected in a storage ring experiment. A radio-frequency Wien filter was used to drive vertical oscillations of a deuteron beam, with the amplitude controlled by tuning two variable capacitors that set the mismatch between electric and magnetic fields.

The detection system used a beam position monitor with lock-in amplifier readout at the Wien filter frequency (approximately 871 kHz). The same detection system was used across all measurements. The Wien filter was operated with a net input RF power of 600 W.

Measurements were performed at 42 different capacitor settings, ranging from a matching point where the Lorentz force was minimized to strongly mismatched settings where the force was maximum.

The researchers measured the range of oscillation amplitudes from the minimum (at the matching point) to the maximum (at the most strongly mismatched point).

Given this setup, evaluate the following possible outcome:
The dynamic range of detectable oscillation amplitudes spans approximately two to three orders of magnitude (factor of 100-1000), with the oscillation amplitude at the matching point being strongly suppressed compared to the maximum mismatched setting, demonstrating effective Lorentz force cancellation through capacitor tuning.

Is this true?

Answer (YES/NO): NO